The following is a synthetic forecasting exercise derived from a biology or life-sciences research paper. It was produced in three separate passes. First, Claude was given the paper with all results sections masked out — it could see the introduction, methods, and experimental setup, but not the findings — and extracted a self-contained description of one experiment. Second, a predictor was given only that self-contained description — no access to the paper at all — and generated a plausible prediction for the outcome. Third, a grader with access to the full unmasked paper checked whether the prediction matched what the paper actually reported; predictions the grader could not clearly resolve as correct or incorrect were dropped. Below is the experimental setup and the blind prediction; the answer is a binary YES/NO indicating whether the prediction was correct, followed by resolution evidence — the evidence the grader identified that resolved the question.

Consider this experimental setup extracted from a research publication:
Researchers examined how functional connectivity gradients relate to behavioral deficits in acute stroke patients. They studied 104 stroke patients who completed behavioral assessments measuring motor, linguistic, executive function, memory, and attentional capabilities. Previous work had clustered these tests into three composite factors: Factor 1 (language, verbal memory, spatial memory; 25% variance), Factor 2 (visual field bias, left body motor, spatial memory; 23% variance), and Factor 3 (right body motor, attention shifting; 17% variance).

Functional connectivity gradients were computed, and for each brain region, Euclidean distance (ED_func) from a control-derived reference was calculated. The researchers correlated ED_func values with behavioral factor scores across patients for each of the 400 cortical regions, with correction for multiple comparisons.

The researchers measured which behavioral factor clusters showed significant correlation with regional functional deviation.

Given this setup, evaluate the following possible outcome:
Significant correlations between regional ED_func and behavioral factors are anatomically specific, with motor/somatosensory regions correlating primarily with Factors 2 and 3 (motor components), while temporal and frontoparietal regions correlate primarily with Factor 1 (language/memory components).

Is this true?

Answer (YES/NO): NO